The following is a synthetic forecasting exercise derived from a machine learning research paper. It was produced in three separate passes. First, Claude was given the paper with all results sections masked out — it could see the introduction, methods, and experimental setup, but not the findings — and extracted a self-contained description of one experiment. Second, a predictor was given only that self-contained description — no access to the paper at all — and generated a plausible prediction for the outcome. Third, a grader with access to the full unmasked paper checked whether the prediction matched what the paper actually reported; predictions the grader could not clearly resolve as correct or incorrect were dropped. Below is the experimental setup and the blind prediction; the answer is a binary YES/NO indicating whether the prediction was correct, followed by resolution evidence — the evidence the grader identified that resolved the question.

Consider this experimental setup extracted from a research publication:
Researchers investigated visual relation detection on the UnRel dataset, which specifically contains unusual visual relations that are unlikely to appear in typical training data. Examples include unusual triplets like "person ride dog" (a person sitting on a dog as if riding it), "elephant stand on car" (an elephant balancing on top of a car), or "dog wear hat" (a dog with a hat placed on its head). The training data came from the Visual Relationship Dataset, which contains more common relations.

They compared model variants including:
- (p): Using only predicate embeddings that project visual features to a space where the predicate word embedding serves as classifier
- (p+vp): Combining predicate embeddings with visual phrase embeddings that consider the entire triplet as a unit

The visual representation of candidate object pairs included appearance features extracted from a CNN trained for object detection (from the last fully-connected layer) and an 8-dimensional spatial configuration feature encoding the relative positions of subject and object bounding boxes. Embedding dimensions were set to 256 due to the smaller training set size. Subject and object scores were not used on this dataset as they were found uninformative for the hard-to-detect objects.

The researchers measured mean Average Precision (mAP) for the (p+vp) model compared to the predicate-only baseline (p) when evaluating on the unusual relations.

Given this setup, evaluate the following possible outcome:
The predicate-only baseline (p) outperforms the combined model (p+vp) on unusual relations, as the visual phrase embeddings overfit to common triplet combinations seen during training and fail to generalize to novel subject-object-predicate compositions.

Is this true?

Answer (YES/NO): YES